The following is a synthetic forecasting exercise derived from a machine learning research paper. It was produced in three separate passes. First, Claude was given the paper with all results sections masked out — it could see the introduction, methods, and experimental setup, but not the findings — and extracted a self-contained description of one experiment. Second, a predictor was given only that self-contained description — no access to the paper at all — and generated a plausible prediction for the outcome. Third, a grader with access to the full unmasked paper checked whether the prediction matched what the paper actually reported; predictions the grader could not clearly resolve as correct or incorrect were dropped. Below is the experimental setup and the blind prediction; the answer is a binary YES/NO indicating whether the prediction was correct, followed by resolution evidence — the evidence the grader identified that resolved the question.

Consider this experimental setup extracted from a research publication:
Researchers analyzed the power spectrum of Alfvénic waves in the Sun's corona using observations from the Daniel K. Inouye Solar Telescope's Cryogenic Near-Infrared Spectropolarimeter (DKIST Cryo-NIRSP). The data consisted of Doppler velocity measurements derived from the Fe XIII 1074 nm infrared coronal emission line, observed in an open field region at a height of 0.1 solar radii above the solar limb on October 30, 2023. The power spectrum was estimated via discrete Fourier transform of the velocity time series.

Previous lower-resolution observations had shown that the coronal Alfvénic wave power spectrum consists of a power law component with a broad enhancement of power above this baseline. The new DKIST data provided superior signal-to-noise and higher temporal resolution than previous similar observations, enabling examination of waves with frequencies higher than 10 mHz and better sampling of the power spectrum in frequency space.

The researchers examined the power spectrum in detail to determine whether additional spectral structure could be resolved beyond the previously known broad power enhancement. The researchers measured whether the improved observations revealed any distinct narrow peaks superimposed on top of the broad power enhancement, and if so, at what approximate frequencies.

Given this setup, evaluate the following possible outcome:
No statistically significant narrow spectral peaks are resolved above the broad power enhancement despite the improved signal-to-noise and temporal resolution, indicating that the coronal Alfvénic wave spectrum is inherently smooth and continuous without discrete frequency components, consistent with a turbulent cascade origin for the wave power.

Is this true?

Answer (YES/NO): NO